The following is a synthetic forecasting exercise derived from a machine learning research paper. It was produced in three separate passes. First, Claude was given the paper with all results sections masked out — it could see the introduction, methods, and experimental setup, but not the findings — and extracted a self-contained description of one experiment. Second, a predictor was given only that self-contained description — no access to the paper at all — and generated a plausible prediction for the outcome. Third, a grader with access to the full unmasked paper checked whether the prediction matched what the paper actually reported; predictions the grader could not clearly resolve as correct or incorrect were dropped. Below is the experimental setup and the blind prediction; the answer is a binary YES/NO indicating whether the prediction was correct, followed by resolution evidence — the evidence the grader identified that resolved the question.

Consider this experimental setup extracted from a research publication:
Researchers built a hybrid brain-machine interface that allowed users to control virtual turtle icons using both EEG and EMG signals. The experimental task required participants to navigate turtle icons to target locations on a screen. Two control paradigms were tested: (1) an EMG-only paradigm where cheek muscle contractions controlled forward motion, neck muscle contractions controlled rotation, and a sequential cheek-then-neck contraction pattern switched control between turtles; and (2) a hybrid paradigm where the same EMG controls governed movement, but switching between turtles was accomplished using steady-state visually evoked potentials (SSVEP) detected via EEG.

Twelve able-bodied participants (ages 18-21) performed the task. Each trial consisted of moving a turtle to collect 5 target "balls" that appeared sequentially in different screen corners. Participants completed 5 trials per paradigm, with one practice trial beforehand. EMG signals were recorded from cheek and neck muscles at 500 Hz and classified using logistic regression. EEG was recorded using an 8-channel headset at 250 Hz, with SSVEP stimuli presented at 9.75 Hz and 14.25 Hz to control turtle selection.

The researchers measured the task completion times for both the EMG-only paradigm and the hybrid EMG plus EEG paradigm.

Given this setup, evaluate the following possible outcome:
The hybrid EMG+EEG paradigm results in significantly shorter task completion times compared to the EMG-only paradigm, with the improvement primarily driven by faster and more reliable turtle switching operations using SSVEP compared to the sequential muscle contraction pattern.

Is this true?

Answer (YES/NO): NO